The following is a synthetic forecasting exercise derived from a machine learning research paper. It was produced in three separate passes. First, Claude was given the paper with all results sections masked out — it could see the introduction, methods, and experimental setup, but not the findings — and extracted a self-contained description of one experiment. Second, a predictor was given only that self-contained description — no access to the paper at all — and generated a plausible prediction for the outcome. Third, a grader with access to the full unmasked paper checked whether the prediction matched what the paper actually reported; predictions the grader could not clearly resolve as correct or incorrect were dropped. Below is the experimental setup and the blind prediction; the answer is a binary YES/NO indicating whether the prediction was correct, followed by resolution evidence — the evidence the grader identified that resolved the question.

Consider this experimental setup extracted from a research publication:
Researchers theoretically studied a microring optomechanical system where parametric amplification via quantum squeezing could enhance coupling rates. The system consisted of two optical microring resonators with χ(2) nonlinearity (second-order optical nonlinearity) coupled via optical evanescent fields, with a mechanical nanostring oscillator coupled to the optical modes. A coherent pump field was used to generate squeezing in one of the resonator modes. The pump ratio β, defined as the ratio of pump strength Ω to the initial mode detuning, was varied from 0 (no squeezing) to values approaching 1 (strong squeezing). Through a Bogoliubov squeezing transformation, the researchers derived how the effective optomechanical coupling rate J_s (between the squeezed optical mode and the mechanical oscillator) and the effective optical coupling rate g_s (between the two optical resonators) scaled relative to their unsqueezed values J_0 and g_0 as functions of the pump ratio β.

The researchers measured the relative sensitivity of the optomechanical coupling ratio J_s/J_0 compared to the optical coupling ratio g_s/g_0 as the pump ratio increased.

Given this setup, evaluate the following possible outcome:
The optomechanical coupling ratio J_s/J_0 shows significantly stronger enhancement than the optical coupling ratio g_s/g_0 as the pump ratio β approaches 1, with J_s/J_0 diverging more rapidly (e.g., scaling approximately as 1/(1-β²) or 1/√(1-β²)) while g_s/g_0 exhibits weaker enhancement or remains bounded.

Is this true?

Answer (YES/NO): YES